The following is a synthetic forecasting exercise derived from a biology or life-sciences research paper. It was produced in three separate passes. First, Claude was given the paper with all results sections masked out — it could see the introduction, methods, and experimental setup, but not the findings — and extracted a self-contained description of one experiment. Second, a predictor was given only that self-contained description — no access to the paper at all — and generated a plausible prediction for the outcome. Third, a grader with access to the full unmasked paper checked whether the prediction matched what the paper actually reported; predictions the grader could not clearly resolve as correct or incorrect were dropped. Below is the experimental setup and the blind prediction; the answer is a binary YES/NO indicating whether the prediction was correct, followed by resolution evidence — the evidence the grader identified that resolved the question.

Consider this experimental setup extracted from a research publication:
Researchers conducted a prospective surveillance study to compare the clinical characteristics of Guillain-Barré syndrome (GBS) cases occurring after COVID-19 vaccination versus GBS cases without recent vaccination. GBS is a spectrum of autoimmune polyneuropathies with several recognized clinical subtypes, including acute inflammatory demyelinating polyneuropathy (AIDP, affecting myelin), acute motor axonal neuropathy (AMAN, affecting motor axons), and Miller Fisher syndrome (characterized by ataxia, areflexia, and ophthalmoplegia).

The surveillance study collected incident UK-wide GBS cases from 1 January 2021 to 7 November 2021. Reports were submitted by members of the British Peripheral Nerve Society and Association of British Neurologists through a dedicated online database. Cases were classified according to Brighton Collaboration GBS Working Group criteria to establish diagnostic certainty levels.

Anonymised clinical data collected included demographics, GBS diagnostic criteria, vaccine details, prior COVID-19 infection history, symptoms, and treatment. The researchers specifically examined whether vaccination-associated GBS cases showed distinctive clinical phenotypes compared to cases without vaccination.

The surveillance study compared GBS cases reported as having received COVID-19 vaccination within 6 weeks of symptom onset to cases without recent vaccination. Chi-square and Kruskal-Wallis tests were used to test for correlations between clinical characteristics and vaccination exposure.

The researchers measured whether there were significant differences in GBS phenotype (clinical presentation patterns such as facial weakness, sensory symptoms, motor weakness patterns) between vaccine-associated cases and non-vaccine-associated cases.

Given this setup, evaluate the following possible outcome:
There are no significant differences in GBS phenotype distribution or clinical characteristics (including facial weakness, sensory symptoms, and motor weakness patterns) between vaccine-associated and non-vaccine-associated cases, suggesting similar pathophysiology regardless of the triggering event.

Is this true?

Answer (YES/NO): YES